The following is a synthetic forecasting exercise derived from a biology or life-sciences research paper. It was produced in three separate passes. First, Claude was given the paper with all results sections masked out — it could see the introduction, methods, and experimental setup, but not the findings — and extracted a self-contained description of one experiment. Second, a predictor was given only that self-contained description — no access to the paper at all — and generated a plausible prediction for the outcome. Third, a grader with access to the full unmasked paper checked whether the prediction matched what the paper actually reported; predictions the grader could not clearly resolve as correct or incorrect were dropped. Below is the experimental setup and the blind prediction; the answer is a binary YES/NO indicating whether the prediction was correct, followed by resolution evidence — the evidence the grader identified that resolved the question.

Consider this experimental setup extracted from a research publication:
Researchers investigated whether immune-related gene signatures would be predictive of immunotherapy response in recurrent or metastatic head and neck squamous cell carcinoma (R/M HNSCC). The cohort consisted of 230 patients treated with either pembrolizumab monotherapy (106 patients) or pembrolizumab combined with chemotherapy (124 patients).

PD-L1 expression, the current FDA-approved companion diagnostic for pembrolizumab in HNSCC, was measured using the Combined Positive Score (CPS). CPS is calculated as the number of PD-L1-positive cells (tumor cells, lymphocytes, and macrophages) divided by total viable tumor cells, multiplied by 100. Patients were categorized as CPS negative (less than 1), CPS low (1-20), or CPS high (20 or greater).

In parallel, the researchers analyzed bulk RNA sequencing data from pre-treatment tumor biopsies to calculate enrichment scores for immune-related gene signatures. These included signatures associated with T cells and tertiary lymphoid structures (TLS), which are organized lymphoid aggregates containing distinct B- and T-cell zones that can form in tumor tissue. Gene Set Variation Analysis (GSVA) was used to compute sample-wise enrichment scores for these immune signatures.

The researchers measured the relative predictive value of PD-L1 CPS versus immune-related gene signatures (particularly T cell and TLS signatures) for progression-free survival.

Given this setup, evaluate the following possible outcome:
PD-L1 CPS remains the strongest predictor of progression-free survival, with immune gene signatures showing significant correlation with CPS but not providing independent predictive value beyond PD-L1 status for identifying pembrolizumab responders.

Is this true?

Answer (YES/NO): NO